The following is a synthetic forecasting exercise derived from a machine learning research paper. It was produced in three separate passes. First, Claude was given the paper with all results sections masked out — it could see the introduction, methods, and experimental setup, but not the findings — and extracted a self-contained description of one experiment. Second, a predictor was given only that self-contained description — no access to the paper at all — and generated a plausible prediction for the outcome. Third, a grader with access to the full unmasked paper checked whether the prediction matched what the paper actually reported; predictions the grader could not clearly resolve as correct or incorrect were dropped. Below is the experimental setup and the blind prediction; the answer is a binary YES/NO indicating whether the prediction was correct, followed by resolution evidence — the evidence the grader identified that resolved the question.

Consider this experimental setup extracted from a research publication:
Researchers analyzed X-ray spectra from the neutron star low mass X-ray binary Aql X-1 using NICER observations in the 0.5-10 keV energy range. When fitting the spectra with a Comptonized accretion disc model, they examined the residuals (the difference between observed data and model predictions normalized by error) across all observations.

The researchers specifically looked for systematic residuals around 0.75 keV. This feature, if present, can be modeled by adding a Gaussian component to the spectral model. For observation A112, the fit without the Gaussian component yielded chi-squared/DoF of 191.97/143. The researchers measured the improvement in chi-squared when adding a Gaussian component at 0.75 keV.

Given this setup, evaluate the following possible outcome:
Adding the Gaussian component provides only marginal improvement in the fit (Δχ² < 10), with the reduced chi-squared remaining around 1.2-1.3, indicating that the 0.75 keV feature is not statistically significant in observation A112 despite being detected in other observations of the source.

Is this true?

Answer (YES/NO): NO